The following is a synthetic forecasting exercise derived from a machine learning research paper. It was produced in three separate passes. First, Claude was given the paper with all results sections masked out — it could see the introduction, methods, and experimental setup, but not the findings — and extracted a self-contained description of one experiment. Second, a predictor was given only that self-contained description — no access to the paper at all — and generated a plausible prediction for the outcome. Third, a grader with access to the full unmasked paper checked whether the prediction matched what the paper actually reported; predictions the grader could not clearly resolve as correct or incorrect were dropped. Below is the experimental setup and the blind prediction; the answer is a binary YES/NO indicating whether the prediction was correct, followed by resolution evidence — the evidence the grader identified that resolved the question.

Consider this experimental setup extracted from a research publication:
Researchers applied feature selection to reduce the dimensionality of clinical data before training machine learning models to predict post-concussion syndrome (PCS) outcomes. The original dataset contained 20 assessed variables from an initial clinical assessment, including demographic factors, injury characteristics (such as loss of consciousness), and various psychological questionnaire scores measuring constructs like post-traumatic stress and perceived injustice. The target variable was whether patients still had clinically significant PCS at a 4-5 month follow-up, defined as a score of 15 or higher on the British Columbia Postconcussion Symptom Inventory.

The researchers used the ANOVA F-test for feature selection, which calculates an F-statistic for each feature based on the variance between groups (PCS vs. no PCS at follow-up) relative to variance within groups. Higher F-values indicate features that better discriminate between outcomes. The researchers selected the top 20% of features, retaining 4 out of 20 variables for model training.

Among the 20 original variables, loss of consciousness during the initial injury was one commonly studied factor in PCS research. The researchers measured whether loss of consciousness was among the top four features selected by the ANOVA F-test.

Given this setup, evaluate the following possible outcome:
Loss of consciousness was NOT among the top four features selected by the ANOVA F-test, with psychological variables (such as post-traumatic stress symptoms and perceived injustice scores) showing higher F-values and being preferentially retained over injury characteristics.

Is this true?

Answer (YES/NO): YES